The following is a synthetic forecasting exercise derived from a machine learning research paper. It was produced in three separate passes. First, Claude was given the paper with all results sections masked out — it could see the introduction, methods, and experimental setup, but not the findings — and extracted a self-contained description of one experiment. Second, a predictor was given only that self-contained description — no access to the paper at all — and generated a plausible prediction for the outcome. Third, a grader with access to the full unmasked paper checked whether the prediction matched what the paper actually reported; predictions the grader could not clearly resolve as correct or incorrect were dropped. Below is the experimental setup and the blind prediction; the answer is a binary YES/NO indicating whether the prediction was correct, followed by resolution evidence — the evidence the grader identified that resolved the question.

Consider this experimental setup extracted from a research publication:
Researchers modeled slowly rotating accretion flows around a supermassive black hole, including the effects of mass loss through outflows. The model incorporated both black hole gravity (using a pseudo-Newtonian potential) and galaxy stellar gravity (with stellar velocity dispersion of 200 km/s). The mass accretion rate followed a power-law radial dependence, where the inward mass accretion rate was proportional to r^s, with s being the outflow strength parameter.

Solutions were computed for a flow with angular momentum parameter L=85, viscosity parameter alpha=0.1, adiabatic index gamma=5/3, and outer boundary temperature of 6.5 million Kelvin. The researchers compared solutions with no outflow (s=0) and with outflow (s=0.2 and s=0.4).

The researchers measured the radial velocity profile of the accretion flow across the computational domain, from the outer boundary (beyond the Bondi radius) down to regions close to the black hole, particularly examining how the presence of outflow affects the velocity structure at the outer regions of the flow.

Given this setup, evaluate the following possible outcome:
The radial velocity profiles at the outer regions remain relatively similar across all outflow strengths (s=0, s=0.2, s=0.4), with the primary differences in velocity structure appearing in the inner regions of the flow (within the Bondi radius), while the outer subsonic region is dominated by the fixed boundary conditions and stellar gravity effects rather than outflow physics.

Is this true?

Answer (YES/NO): NO